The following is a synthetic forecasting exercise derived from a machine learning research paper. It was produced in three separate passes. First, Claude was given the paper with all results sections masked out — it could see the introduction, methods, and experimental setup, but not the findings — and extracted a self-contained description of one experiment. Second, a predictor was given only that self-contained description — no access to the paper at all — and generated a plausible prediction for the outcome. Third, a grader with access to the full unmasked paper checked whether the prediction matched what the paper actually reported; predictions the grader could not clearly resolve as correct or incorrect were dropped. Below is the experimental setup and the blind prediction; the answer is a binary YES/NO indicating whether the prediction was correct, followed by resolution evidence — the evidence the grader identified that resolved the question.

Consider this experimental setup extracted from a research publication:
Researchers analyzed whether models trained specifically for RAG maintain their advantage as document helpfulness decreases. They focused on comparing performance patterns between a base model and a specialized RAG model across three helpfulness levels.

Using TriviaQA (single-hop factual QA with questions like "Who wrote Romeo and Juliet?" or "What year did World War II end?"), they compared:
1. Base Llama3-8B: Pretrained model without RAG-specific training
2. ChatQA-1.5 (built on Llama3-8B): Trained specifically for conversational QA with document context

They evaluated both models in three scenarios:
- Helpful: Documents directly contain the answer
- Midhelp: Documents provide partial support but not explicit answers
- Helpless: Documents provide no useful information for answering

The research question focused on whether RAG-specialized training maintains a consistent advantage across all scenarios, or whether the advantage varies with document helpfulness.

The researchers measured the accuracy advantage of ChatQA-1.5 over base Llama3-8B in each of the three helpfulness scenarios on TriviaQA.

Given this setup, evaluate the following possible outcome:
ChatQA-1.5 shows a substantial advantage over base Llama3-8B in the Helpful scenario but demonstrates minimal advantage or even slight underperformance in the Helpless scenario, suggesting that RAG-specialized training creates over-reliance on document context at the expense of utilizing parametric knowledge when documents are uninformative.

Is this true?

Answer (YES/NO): NO